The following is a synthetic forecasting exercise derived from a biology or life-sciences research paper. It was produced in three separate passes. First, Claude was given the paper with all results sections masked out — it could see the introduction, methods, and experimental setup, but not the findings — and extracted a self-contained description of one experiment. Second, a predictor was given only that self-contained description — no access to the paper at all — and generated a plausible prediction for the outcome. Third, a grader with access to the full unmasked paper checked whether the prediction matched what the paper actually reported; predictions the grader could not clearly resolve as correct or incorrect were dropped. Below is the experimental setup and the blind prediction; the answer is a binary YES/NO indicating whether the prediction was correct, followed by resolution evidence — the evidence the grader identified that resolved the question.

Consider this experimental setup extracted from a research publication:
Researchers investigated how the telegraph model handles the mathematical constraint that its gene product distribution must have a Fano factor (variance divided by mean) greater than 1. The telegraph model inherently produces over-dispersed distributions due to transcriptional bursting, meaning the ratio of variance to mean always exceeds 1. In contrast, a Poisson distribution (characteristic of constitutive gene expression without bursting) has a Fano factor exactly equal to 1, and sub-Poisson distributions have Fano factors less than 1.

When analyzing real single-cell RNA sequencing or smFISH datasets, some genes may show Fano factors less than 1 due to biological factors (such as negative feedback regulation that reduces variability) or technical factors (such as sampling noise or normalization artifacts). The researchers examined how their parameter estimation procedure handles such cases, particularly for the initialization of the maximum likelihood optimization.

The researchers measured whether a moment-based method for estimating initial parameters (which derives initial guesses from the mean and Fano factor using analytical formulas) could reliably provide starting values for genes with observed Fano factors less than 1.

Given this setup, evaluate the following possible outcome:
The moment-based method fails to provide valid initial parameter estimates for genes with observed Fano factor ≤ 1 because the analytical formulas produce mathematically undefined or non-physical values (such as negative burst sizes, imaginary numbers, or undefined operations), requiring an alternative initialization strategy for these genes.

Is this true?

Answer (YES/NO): NO